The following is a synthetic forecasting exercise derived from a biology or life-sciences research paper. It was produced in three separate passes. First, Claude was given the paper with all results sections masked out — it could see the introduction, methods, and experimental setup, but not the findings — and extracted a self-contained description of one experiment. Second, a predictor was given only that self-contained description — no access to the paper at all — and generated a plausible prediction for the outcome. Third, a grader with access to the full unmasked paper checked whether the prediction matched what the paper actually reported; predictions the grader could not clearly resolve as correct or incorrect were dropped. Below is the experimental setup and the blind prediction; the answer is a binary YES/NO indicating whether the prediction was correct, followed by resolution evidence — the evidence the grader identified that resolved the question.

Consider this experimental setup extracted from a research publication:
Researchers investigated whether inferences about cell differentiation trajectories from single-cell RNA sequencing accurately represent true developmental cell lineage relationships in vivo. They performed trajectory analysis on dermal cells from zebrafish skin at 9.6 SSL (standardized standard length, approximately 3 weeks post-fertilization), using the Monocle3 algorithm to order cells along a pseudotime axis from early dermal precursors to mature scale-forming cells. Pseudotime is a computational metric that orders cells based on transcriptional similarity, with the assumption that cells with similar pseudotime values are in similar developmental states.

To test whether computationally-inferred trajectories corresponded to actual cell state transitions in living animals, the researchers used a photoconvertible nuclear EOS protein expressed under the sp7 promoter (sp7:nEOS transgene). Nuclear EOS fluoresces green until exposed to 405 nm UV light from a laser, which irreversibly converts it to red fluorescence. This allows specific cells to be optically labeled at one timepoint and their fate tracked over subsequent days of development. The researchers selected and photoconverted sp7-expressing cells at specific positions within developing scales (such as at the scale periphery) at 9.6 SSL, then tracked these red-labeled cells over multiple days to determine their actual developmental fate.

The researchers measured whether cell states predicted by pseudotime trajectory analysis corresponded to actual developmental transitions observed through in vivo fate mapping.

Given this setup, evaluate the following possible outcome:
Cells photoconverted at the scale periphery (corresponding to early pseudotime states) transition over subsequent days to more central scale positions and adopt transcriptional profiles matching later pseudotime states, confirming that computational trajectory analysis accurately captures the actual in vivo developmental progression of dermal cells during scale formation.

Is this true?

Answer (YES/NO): NO